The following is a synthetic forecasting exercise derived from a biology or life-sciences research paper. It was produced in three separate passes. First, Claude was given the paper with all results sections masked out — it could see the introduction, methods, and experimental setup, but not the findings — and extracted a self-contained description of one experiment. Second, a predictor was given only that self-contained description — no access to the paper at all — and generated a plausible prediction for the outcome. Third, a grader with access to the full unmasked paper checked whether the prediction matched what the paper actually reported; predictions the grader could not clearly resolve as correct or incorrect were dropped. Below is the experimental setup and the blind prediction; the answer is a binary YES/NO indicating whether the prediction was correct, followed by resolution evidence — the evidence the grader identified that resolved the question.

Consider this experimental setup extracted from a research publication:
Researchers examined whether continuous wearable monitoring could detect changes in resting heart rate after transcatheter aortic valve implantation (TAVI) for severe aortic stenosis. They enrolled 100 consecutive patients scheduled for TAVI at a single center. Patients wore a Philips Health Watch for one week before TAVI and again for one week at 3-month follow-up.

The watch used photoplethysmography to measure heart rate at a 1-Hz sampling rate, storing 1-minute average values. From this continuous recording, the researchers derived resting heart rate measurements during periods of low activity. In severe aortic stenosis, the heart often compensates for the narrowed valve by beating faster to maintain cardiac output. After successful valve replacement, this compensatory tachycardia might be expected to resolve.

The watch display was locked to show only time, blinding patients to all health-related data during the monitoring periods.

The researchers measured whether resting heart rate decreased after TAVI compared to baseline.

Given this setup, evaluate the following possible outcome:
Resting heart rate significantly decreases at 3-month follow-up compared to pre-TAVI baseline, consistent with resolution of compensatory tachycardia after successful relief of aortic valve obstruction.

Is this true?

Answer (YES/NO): NO